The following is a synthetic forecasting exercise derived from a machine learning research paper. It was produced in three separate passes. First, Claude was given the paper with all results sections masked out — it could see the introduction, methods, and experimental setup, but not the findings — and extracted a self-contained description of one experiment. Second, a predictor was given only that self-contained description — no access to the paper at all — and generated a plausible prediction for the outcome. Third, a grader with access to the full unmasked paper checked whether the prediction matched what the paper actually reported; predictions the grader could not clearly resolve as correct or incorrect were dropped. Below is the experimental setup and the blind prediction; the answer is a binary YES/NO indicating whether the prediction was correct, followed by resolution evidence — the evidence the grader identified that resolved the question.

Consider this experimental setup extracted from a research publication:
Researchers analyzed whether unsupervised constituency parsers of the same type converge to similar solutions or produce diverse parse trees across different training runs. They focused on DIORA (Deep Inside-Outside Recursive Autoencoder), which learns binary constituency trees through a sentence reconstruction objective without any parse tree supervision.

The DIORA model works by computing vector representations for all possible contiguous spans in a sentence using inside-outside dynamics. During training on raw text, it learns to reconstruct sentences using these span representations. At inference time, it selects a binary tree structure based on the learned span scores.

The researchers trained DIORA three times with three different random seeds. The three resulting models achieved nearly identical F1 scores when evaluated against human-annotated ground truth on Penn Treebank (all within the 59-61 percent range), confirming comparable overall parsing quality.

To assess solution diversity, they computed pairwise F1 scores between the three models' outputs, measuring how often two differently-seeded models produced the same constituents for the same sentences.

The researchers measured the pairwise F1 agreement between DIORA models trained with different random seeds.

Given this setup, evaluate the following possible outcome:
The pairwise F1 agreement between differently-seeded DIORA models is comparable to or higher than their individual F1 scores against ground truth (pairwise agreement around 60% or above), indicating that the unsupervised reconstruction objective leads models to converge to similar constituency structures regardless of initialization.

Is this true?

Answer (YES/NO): NO